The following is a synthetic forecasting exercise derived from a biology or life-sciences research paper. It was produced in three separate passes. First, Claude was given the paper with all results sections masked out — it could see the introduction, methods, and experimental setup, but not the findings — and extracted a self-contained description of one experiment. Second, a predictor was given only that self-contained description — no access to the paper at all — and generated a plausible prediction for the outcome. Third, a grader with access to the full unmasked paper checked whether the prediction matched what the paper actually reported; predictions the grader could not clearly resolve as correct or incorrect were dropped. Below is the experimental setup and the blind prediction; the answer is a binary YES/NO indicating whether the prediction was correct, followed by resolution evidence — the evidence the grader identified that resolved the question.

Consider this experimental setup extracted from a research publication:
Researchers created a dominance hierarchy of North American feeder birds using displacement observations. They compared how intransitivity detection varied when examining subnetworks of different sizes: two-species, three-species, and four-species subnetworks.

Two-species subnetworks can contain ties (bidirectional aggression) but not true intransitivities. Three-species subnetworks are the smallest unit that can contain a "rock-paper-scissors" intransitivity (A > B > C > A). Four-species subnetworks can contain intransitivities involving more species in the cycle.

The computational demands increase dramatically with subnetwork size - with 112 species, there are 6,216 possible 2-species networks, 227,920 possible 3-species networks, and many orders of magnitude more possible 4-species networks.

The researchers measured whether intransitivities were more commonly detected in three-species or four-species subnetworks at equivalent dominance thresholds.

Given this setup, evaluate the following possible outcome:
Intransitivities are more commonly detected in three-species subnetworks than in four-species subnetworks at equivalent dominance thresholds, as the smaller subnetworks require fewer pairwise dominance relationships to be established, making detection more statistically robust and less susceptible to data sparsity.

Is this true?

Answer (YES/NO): NO